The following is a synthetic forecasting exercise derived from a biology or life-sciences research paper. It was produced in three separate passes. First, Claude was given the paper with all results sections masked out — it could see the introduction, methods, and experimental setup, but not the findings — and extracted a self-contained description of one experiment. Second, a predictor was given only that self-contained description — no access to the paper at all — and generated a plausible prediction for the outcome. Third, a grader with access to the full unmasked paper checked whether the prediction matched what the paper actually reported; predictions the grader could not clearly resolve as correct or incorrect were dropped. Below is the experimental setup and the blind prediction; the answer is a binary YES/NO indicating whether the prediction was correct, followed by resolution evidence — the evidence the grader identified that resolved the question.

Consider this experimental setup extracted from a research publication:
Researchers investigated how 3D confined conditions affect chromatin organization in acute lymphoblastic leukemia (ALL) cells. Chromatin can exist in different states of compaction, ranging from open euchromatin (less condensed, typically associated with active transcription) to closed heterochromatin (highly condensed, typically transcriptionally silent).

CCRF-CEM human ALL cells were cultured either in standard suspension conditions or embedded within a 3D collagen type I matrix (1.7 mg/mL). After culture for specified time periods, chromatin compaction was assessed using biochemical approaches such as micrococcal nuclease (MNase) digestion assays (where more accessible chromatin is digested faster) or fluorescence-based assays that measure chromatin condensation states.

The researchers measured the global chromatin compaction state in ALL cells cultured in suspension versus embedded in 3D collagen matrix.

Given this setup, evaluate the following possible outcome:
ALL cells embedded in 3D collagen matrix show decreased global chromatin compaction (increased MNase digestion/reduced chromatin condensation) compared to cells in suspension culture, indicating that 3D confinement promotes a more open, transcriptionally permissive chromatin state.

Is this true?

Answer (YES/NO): YES